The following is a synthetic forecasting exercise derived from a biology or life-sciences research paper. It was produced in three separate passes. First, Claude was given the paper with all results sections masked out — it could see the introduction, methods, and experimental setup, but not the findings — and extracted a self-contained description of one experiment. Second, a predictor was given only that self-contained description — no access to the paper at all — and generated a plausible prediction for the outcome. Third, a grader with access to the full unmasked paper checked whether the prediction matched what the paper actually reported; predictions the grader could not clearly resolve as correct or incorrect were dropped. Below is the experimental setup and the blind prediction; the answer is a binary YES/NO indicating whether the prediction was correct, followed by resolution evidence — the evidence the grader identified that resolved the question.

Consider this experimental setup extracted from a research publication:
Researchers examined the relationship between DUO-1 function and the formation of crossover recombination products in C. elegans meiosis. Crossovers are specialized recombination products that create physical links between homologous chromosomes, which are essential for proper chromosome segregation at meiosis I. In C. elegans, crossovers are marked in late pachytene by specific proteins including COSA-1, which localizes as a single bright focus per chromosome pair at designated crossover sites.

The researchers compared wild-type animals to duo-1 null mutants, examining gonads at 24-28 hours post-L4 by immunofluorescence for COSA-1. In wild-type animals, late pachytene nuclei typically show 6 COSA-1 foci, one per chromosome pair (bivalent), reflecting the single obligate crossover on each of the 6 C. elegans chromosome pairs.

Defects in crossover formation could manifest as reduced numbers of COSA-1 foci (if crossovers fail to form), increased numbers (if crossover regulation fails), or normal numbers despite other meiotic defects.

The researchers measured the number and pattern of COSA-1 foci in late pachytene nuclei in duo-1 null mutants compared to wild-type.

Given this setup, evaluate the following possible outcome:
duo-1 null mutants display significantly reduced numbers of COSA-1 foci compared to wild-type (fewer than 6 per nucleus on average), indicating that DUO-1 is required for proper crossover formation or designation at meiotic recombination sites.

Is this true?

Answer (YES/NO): YES